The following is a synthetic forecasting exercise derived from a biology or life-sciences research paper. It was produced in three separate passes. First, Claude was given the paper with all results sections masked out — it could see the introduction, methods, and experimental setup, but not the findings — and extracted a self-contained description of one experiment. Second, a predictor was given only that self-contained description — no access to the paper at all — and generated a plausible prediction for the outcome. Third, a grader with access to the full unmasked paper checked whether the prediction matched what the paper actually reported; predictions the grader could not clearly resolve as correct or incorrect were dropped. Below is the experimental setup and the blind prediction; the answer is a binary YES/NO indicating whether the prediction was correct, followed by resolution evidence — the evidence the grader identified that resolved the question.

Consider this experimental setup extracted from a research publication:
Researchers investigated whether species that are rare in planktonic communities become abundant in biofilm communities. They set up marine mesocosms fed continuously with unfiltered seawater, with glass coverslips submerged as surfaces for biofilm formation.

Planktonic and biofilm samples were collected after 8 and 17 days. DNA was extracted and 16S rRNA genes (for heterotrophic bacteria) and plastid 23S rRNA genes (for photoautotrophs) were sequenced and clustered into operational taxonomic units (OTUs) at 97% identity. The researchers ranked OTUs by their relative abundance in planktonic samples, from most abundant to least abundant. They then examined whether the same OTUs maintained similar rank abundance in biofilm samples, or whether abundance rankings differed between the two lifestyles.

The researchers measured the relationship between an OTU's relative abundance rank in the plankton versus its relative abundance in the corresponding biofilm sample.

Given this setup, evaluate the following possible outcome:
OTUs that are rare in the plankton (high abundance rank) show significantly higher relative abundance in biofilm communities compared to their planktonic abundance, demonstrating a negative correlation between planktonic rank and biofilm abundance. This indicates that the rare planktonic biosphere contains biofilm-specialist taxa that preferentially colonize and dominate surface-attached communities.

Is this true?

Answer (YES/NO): YES